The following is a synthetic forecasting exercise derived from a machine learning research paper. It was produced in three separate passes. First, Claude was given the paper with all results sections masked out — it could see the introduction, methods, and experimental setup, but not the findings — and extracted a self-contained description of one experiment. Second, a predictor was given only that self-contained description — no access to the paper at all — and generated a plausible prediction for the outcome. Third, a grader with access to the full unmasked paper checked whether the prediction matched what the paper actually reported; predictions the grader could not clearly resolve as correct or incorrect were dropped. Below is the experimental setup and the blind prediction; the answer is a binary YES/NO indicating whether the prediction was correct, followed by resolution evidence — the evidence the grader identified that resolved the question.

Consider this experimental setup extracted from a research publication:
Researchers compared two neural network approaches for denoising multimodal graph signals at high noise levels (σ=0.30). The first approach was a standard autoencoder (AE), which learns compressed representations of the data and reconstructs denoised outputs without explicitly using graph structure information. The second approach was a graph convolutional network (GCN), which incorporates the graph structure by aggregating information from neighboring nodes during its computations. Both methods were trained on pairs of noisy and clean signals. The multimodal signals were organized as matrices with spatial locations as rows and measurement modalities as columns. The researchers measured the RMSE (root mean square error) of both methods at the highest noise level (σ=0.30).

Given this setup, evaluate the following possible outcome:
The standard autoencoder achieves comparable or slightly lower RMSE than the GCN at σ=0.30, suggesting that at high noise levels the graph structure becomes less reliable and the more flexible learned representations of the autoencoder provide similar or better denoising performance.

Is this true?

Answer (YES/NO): NO